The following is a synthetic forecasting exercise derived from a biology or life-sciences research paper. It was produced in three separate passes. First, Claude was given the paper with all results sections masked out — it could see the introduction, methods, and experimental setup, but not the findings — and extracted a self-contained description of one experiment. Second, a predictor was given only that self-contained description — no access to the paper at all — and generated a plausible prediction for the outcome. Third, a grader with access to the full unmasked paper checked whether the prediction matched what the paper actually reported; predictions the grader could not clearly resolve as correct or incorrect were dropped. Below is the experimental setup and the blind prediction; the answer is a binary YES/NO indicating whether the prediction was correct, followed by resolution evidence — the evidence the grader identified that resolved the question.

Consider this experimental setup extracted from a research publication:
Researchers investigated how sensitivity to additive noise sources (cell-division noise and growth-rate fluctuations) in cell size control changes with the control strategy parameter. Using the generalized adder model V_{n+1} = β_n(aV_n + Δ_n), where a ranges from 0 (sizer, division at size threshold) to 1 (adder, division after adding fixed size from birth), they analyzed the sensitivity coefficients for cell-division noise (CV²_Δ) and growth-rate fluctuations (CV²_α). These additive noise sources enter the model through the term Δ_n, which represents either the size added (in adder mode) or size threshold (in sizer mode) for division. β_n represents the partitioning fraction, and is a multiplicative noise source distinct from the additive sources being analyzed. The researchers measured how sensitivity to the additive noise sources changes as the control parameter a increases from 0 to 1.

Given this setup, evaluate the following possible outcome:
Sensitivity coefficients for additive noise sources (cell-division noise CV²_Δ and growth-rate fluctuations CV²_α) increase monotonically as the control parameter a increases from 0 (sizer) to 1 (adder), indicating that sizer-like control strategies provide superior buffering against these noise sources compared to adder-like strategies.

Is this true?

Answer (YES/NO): NO